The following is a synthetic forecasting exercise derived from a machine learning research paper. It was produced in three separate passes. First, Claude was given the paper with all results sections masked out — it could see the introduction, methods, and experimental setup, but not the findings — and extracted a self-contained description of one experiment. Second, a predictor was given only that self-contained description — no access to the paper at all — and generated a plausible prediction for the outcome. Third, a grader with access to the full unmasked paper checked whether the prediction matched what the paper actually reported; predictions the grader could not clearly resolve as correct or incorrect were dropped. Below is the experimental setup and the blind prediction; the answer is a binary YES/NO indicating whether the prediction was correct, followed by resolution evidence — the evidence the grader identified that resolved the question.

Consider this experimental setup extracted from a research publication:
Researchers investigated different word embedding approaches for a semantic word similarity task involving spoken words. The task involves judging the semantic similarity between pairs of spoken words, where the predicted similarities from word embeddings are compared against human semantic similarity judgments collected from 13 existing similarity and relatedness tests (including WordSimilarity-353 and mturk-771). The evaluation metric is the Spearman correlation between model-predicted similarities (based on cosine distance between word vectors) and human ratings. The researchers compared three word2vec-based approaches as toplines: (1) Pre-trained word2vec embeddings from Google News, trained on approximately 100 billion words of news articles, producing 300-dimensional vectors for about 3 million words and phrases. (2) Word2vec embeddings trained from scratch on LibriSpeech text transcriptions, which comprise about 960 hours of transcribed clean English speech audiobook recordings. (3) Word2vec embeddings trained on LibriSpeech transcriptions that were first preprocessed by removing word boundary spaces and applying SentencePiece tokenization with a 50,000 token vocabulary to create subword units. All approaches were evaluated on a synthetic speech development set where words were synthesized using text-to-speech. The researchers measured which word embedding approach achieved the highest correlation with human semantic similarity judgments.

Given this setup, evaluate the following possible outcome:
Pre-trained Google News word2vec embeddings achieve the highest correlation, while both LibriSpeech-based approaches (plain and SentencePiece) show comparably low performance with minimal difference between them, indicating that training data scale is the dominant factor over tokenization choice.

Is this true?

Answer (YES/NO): NO